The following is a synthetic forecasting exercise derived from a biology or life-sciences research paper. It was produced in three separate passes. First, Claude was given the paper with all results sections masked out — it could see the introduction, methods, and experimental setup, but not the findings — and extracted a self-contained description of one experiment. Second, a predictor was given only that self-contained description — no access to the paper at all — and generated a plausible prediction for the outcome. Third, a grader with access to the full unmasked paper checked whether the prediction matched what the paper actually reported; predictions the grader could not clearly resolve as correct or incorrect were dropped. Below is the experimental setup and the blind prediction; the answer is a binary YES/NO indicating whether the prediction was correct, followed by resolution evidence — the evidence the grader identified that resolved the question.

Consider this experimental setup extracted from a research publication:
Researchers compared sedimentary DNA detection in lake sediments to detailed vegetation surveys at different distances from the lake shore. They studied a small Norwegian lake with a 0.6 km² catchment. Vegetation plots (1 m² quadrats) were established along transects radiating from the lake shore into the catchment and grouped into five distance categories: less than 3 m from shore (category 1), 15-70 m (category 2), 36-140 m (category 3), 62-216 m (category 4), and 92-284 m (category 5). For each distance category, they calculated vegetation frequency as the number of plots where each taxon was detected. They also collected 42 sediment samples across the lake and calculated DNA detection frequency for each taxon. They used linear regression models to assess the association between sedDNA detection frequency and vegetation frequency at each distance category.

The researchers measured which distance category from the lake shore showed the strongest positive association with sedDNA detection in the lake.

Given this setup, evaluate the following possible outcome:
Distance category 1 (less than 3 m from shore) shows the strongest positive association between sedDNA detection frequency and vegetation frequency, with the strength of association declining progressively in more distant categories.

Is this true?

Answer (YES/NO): YES